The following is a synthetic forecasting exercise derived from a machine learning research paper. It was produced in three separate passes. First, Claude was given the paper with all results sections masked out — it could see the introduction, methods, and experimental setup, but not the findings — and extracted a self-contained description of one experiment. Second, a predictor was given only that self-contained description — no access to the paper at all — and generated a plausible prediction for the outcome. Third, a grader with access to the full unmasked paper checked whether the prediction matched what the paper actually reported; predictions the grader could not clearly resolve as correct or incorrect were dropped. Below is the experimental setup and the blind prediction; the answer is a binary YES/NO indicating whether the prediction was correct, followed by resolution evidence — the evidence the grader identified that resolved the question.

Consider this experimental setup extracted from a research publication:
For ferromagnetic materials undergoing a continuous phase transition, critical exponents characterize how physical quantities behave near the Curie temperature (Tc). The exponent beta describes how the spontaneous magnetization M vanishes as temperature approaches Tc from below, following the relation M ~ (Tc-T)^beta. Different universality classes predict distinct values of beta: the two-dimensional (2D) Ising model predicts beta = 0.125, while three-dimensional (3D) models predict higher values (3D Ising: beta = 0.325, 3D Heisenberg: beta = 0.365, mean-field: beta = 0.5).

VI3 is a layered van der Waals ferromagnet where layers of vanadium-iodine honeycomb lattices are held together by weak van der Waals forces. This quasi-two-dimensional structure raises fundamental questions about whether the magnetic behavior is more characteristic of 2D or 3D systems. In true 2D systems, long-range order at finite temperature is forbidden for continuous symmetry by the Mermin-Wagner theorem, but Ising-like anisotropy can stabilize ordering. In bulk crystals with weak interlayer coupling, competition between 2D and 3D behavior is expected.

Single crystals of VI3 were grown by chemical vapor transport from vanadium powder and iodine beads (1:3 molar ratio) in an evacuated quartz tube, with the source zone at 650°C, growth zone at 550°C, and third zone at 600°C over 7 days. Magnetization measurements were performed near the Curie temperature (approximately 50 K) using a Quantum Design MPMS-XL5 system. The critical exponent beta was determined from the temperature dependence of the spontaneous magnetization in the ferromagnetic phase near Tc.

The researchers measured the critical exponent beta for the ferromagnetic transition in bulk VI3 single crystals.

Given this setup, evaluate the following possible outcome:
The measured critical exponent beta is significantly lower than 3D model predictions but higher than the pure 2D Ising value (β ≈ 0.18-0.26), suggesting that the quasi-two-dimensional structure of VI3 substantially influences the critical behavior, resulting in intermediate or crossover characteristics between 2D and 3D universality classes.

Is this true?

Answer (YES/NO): YES